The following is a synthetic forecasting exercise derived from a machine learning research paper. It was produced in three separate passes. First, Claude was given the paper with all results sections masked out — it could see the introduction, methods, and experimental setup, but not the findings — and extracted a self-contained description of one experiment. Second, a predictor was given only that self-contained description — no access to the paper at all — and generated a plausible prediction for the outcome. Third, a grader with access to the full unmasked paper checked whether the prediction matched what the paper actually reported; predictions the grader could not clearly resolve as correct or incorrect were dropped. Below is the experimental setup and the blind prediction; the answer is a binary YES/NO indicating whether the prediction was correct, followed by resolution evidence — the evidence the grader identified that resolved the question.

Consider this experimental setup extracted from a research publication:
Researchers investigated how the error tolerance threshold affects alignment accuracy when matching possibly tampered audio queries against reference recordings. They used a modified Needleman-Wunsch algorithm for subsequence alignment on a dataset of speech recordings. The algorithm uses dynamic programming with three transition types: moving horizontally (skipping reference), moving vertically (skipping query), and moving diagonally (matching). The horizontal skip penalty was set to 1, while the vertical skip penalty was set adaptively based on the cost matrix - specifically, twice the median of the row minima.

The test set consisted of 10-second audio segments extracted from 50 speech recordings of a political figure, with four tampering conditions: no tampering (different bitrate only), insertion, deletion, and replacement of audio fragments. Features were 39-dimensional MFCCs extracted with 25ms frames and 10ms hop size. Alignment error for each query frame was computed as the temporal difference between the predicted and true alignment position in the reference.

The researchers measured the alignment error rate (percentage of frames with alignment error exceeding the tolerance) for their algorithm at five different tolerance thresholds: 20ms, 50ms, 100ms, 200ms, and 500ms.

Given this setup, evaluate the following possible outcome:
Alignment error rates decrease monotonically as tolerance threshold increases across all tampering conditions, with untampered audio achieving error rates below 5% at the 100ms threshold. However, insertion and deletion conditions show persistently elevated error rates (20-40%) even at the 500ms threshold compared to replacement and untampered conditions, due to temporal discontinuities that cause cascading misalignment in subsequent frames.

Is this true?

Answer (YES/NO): NO